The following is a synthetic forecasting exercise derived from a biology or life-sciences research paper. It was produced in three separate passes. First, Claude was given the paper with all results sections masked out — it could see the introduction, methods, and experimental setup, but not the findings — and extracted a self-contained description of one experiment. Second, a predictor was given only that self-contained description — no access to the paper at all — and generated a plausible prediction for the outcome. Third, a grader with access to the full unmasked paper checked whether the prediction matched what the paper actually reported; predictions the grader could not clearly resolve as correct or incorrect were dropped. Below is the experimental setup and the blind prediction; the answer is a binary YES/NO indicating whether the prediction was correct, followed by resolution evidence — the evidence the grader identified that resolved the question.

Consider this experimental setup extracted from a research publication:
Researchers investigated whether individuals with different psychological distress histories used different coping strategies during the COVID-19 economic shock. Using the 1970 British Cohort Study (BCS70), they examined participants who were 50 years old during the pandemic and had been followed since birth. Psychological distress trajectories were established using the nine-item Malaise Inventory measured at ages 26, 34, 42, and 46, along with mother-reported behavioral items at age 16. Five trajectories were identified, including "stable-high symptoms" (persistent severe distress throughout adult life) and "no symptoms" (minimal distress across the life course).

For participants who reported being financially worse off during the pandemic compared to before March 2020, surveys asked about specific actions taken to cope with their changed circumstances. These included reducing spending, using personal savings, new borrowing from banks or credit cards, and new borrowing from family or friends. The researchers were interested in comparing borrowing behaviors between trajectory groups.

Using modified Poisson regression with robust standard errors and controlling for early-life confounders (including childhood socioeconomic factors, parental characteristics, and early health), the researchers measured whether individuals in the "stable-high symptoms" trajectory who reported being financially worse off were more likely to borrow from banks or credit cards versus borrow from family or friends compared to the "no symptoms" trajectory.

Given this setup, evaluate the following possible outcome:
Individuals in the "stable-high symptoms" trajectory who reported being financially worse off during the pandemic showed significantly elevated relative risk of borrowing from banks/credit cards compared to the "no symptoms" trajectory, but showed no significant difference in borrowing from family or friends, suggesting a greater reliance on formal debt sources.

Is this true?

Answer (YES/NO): NO